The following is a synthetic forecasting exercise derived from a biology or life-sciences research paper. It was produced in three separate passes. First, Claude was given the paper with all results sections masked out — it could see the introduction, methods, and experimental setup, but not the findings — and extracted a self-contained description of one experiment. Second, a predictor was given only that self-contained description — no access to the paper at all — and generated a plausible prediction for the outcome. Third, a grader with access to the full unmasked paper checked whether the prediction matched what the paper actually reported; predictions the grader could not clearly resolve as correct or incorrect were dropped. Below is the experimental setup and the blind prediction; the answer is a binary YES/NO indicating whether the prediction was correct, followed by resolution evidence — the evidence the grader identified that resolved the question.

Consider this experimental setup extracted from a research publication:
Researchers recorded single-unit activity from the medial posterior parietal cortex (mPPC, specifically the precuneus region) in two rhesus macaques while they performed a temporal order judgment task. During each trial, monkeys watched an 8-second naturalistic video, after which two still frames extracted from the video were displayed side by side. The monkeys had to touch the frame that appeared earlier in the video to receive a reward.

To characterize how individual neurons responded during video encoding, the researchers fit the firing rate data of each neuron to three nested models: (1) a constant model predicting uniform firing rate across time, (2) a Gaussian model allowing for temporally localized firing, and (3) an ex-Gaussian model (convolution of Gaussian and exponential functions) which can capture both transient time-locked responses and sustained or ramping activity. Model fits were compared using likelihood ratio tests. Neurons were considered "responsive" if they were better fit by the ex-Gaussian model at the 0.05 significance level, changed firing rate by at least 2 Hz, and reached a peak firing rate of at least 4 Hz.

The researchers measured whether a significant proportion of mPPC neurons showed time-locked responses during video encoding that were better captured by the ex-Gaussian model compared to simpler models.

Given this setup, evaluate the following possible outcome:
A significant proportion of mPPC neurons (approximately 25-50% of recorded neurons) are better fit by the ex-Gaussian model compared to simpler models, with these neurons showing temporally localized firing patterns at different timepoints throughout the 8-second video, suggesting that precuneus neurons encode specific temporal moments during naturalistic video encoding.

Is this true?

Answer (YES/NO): NO